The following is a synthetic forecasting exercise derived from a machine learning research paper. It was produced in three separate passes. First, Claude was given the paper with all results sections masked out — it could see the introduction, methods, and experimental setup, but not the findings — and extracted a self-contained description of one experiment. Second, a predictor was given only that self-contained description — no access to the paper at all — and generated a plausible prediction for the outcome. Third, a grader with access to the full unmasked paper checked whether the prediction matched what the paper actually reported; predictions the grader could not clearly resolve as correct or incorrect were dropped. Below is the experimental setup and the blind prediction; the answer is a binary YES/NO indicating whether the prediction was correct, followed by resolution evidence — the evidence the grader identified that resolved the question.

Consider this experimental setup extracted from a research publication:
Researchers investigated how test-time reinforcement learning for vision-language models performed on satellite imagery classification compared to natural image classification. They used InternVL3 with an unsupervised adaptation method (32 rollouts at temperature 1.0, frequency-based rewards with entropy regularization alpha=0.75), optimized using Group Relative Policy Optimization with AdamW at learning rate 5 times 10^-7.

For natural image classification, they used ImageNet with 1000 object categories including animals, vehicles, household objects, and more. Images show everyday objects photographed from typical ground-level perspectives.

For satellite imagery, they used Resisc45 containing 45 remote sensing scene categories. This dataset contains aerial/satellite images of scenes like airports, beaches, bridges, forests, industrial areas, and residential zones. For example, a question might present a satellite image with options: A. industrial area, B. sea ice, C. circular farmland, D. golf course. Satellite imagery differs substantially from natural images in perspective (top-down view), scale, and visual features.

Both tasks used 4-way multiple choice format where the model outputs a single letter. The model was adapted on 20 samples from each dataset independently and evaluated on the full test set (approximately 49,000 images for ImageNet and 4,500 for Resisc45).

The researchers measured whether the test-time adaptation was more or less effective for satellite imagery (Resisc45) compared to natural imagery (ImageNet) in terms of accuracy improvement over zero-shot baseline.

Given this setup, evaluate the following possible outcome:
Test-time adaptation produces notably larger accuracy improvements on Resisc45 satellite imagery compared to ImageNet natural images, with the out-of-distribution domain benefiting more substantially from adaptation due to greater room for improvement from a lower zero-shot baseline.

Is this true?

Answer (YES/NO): YES